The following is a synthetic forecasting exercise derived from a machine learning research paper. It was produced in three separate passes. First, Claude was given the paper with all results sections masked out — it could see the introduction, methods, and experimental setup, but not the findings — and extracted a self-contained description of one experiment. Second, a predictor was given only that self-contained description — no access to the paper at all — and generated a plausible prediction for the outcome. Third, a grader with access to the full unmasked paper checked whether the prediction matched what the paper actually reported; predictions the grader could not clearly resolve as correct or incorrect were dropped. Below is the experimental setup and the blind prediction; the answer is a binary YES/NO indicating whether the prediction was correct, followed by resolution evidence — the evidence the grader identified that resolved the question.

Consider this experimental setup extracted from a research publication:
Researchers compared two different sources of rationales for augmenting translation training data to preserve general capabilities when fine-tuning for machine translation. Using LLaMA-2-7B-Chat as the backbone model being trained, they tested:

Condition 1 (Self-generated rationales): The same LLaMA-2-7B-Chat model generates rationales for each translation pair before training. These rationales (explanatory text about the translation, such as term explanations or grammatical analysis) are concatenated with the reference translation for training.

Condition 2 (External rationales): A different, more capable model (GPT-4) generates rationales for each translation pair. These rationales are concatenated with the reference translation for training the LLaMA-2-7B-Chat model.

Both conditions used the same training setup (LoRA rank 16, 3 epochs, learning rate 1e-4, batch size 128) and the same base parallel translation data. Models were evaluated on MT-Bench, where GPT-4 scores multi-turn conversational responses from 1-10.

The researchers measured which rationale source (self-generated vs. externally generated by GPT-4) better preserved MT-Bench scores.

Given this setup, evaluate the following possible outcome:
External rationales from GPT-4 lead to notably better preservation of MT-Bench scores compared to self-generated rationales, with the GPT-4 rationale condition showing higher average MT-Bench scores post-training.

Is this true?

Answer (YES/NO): NO